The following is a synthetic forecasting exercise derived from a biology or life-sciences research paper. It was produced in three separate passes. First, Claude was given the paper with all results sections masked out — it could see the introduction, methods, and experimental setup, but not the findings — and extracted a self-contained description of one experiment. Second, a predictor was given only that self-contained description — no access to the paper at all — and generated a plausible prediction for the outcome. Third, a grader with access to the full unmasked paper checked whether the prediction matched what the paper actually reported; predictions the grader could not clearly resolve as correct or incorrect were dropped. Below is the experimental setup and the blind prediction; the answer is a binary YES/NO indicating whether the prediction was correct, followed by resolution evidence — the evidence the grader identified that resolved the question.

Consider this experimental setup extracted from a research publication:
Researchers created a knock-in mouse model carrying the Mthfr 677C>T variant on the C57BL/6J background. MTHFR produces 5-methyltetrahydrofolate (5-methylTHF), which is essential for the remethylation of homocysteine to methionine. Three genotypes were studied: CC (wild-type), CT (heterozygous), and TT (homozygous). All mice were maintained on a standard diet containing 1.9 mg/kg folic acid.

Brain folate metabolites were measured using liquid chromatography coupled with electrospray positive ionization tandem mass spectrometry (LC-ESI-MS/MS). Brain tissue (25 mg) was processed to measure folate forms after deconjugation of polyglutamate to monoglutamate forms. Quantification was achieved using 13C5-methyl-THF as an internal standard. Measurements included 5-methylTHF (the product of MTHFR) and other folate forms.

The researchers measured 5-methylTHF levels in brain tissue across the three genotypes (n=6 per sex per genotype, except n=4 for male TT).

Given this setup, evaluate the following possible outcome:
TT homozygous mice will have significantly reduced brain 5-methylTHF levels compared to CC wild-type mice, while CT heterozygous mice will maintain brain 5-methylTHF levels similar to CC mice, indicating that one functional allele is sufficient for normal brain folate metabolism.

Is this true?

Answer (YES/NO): NO